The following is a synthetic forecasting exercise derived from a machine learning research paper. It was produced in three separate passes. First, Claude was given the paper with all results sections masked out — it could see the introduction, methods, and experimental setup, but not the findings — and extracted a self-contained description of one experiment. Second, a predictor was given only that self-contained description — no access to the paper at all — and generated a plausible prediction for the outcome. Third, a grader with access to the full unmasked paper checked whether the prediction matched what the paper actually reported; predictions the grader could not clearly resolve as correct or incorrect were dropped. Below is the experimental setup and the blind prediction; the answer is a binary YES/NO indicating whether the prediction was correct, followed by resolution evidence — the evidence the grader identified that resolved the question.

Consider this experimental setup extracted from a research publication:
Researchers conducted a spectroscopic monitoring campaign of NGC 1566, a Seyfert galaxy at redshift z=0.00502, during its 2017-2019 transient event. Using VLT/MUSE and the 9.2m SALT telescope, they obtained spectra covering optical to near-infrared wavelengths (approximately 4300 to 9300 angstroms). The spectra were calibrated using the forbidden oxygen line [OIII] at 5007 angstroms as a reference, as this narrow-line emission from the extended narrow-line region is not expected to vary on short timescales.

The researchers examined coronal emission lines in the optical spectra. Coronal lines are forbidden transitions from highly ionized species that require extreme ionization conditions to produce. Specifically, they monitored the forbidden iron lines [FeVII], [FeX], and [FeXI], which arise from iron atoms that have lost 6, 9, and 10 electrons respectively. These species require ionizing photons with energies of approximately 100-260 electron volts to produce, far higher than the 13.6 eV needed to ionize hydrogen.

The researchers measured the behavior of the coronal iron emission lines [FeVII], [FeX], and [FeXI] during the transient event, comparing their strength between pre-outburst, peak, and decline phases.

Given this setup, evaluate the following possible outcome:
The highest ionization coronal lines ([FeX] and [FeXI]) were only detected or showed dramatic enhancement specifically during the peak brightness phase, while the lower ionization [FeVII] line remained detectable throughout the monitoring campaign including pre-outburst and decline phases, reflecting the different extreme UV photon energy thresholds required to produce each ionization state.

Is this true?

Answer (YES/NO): NO